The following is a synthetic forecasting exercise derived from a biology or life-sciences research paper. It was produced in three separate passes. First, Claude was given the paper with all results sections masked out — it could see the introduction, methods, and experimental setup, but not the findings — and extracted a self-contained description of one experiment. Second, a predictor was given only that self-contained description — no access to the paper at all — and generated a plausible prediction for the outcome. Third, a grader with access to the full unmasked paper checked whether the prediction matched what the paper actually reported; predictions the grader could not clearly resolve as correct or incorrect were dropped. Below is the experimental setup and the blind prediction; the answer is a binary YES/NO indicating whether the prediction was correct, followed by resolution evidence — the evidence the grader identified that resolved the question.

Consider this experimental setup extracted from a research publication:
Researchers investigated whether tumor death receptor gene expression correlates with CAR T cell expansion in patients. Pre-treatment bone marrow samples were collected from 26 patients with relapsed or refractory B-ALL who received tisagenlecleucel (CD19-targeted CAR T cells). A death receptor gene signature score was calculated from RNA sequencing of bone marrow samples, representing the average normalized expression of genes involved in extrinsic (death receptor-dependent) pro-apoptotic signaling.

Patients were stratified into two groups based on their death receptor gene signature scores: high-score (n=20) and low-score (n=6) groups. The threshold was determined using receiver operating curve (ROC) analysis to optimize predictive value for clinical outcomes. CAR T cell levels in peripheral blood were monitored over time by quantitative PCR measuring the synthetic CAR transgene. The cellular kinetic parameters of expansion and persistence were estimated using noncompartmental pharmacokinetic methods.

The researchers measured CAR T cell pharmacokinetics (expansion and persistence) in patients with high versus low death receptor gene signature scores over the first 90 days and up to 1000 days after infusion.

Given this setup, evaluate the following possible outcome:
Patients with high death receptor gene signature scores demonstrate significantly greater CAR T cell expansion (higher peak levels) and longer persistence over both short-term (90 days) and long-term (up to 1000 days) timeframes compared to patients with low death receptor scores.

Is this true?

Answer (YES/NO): YES